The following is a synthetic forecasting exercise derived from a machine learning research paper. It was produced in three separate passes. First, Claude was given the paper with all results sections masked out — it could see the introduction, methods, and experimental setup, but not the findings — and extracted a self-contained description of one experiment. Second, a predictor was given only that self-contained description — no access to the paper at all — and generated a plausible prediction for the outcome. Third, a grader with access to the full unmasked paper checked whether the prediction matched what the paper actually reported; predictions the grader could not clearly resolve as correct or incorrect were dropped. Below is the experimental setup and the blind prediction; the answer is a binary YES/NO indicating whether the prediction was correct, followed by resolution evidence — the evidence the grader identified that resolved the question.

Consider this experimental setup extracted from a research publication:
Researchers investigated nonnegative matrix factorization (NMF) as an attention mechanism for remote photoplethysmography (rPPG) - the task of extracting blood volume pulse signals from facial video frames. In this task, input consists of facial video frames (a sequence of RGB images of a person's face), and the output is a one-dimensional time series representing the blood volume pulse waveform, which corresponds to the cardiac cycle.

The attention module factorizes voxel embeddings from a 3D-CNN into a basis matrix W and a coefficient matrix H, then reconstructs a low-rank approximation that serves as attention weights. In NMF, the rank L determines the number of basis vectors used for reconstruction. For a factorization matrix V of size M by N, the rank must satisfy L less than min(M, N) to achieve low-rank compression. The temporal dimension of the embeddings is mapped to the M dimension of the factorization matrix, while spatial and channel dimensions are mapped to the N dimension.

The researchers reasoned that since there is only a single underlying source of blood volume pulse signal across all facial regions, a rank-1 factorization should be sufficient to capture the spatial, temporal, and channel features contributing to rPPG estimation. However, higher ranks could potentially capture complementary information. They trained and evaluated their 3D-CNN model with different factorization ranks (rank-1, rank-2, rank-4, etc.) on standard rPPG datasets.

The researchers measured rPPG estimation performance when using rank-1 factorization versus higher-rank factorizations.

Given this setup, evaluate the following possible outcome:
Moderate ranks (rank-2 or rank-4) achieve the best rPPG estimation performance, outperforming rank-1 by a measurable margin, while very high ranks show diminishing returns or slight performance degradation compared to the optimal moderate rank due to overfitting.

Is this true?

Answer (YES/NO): NO